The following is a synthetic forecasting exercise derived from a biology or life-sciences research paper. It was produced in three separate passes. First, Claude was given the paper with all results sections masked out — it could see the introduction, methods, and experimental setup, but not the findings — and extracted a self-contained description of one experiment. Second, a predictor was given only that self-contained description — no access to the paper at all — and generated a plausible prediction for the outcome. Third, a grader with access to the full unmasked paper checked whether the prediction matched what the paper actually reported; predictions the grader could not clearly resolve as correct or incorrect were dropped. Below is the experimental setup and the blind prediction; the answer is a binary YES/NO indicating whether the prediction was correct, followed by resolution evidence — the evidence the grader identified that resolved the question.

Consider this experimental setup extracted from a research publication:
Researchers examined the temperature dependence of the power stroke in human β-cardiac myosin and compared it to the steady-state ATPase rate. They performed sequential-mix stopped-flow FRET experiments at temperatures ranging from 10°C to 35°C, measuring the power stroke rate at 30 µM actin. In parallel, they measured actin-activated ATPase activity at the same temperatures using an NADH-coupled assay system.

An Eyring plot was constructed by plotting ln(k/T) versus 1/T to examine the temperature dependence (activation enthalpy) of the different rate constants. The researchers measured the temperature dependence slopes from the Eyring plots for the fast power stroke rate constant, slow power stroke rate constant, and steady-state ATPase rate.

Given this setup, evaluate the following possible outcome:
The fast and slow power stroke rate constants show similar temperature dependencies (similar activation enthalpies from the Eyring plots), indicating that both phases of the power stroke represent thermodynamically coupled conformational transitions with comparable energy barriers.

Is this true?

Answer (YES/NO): NO